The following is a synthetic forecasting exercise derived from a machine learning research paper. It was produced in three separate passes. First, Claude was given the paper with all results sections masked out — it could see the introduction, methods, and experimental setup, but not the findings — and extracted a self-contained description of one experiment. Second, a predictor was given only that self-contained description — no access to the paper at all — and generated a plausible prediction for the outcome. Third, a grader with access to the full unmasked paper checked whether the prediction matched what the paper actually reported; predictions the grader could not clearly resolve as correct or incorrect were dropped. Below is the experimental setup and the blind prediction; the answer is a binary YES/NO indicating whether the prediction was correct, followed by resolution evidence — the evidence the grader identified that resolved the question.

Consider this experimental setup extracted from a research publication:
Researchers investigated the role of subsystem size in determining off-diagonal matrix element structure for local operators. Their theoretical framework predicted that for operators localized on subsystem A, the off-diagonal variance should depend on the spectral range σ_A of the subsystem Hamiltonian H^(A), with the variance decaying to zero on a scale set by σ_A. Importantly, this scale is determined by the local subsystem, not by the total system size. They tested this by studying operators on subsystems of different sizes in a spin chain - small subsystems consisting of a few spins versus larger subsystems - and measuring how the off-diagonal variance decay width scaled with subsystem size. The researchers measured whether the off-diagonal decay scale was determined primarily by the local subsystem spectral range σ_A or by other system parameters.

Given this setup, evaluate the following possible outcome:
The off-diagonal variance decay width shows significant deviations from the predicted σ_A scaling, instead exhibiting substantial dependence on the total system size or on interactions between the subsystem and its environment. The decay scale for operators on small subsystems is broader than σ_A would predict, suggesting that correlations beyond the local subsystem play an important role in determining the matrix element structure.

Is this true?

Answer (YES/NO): NO